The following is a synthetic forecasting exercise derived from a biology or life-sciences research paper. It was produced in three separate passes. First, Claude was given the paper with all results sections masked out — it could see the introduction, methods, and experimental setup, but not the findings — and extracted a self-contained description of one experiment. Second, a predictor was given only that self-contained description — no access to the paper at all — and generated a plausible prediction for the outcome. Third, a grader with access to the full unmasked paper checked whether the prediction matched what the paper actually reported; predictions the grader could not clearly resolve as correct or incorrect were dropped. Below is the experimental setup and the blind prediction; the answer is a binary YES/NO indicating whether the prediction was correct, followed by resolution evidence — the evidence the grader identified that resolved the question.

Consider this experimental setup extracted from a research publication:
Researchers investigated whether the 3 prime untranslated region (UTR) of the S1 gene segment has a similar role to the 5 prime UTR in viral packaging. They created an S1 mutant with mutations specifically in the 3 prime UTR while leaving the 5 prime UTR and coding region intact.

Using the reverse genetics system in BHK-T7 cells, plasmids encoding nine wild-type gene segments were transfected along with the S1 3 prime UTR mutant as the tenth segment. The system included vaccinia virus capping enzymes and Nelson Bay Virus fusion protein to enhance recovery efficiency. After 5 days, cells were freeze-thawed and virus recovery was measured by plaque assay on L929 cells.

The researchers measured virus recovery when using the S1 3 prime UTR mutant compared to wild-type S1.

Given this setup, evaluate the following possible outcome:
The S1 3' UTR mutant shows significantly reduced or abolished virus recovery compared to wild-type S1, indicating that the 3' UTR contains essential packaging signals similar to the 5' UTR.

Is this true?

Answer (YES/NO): YES